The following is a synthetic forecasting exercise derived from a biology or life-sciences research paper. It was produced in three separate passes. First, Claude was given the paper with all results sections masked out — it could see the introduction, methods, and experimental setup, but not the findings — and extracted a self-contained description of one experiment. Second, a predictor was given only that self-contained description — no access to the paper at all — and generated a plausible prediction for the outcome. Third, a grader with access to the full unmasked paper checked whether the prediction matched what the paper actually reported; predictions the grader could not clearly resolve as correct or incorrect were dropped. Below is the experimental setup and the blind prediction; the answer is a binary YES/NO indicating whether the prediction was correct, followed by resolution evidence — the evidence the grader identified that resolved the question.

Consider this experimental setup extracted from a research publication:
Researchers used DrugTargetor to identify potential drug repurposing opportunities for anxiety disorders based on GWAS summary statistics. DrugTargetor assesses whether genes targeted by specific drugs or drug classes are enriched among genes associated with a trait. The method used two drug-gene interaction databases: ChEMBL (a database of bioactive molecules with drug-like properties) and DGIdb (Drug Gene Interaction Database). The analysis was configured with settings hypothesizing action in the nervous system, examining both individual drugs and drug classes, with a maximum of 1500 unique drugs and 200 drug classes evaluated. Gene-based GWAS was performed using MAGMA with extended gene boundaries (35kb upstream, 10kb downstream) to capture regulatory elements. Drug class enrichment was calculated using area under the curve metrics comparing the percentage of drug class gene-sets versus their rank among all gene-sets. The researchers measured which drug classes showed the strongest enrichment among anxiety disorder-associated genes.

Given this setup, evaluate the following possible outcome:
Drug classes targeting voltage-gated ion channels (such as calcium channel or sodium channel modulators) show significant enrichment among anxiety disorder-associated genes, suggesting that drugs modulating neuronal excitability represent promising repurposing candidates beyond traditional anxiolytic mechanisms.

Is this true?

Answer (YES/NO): NO